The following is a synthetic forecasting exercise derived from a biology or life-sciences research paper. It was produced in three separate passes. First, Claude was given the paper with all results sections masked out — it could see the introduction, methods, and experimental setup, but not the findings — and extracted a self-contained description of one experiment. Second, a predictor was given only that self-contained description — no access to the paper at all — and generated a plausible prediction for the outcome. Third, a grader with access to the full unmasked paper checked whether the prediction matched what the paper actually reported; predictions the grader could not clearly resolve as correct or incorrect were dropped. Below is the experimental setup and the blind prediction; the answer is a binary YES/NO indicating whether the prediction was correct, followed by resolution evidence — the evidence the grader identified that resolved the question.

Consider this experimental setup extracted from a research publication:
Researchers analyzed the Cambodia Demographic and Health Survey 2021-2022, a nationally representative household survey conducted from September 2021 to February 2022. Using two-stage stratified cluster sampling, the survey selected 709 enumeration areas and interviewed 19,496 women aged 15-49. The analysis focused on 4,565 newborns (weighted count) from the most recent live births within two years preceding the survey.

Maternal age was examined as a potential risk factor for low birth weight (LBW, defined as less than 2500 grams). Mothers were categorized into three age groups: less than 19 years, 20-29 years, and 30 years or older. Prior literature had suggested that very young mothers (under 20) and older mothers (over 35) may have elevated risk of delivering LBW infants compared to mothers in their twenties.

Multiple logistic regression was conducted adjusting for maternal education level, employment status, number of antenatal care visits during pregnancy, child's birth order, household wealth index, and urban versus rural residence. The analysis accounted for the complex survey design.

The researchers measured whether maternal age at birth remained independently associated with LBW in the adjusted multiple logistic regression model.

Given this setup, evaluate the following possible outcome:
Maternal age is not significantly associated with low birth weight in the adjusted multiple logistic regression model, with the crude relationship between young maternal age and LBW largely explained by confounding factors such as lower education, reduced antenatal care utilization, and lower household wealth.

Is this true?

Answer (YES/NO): NO